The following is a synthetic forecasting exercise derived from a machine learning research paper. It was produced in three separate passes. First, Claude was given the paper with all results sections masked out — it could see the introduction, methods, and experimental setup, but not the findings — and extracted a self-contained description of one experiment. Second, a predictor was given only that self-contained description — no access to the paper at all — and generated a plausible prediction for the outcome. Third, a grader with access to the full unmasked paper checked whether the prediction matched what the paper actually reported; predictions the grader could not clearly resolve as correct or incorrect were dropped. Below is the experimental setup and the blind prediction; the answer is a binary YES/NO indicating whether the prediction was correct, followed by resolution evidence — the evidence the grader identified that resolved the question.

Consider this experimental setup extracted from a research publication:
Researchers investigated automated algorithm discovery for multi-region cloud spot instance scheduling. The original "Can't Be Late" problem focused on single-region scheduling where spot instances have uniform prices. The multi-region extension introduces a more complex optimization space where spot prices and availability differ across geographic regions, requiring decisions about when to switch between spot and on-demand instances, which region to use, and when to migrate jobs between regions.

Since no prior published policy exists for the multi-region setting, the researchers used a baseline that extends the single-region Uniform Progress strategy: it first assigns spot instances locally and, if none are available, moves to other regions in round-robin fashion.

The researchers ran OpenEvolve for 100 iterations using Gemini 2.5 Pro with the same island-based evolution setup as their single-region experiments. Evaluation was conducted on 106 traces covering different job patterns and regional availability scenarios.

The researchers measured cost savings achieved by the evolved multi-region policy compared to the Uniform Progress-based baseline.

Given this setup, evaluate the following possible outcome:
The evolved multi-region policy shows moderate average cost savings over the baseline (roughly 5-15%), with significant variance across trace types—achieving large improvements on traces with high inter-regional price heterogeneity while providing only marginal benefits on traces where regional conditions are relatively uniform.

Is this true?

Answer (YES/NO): NO